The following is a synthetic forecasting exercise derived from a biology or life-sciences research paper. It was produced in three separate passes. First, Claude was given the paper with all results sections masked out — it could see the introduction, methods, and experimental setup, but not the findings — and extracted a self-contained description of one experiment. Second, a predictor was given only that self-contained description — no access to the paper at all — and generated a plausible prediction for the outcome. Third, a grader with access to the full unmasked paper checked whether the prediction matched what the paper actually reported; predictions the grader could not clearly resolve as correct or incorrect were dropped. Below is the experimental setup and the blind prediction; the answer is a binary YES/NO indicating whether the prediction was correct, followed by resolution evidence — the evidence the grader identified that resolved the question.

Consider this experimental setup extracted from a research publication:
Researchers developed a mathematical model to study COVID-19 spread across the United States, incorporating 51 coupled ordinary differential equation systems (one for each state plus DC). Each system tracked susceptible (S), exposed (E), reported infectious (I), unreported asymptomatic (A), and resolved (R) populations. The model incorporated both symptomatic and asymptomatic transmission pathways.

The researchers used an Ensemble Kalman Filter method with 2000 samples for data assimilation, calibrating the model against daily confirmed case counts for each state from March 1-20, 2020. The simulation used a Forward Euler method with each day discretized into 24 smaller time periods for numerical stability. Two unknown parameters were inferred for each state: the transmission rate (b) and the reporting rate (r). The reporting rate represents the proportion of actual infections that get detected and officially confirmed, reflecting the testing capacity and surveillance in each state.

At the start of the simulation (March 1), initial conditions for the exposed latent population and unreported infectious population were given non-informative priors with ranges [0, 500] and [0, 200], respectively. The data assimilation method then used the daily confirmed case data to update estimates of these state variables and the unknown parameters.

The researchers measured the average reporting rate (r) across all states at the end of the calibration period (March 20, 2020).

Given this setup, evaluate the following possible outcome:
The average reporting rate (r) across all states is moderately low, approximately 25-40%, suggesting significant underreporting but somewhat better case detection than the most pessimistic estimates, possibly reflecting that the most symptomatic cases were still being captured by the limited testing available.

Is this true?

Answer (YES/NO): NO